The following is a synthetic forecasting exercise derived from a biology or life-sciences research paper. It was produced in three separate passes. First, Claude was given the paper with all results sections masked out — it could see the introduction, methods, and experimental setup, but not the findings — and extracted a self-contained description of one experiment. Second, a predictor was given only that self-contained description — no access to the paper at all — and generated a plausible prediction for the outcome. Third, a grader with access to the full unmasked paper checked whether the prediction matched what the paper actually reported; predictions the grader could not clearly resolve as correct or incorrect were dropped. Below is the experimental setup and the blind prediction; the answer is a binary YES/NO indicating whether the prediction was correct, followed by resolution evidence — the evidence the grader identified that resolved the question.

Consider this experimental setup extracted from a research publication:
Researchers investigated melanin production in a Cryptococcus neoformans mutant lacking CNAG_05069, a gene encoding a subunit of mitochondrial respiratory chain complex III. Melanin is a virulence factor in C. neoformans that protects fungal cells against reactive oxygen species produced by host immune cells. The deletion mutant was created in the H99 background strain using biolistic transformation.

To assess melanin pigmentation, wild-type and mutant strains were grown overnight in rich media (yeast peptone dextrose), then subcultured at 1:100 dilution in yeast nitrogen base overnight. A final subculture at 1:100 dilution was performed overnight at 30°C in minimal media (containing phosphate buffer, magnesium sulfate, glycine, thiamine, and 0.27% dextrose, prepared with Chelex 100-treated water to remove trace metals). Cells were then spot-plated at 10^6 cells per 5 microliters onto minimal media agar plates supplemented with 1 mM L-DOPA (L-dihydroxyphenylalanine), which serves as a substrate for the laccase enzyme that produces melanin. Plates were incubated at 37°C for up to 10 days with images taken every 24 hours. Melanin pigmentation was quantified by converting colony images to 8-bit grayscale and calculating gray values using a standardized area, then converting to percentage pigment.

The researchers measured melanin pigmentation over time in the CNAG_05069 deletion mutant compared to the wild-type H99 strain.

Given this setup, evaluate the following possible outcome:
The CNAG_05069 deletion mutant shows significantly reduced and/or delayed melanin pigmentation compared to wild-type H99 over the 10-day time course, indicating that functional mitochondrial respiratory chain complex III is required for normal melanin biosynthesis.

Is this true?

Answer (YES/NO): YES